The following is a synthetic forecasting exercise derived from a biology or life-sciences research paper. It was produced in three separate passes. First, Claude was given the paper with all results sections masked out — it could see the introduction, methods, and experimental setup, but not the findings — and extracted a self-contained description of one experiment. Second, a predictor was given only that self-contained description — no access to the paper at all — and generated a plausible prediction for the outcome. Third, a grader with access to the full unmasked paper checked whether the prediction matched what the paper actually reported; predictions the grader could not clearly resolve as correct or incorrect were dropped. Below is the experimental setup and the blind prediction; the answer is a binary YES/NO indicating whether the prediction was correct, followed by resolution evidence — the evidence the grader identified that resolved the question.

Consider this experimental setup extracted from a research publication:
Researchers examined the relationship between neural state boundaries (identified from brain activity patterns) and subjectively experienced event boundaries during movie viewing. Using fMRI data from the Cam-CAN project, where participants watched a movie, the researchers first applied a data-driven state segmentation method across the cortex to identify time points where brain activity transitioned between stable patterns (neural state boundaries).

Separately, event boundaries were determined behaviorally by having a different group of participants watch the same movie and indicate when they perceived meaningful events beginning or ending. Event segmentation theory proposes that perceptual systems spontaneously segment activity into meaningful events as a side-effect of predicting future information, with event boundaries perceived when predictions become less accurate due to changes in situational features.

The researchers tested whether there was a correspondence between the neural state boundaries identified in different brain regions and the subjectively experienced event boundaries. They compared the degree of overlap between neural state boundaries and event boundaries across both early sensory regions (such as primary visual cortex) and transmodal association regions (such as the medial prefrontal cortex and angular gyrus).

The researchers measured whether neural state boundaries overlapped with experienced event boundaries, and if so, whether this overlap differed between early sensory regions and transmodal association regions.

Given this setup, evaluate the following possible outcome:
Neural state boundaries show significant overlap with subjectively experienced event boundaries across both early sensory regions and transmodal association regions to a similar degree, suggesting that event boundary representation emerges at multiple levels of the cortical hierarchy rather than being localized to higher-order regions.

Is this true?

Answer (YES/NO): NO